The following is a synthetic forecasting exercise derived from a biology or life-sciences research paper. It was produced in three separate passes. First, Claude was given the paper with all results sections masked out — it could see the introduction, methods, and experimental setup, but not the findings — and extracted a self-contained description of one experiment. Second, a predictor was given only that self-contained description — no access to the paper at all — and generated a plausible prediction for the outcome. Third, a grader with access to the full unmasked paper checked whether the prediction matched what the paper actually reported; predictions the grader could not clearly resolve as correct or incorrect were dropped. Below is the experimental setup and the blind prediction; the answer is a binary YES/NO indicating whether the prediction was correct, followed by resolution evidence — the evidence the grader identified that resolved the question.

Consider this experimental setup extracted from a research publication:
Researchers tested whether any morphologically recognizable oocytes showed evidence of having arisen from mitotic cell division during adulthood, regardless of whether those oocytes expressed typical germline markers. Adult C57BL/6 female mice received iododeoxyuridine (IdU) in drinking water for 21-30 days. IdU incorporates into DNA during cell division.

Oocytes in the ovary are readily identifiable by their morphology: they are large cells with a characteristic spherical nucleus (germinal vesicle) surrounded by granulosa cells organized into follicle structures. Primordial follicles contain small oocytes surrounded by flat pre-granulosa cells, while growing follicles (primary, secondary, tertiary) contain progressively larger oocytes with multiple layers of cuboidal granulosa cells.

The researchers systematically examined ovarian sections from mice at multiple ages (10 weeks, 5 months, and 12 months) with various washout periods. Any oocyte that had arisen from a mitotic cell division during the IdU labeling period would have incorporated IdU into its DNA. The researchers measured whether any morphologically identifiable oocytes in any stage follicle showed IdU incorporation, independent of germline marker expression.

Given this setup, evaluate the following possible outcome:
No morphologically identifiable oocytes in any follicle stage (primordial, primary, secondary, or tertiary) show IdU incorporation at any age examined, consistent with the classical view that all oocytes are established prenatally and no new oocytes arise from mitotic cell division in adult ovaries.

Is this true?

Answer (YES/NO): YES